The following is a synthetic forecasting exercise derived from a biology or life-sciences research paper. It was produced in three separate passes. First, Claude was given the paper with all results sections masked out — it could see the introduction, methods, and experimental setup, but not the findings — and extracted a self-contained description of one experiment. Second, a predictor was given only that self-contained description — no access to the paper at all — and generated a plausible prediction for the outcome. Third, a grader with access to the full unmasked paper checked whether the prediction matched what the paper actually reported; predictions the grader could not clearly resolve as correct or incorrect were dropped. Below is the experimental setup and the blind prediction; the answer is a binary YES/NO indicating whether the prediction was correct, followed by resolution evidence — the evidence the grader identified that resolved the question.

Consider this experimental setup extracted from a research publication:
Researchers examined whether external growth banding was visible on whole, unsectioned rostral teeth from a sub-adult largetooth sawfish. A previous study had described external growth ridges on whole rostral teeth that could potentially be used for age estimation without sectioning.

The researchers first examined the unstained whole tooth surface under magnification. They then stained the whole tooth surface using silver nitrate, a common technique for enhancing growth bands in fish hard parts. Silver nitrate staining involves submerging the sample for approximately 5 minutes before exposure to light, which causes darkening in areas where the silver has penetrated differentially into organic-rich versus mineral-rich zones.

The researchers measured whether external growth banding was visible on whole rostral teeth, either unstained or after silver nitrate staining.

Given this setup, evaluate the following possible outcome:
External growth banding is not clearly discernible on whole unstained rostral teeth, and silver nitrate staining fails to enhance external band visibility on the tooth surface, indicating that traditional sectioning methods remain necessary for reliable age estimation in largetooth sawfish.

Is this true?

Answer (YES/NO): YES